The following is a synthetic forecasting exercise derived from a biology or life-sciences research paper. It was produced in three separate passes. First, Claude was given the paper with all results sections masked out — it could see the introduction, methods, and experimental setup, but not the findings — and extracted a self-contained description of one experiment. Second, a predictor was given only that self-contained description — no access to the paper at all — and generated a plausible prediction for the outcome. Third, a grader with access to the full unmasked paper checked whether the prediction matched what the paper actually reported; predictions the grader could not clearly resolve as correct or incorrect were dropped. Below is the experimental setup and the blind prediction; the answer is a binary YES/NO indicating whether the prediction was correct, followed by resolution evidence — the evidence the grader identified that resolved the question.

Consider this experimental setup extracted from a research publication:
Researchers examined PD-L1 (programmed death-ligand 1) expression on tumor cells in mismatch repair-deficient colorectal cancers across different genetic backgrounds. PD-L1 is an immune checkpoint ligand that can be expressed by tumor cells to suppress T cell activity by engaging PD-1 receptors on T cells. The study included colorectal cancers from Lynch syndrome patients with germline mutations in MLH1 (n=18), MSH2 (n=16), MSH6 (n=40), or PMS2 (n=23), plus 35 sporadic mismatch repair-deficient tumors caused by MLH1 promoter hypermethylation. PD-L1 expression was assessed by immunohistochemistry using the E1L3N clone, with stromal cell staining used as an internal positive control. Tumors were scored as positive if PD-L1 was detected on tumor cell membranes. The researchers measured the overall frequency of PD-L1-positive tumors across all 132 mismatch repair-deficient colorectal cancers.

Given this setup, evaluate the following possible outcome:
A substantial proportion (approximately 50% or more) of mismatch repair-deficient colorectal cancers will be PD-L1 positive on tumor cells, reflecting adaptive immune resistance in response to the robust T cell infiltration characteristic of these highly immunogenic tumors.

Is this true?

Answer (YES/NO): NO